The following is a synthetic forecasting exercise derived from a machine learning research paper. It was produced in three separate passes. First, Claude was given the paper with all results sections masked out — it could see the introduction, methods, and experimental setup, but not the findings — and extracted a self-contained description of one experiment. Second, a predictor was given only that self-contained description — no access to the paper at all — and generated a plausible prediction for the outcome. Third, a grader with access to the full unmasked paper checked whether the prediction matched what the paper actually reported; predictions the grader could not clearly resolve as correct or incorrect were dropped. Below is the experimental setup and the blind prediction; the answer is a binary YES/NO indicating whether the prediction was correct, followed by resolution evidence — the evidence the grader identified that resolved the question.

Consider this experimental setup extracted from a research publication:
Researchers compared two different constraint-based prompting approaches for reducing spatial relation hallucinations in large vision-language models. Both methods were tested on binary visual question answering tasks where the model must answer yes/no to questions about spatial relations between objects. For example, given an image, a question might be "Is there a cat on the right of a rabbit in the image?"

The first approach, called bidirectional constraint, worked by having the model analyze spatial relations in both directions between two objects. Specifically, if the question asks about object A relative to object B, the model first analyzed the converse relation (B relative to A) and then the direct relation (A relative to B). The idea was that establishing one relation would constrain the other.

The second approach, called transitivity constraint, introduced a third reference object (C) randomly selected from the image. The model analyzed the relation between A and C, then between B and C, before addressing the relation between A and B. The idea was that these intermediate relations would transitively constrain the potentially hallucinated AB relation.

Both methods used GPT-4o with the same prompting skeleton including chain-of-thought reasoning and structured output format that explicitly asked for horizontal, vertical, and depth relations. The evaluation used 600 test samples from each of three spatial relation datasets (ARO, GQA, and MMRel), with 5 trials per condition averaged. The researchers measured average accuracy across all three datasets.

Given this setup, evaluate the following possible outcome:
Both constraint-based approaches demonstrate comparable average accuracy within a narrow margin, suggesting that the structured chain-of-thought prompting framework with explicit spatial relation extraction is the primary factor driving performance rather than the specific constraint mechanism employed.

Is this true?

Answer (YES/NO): NO